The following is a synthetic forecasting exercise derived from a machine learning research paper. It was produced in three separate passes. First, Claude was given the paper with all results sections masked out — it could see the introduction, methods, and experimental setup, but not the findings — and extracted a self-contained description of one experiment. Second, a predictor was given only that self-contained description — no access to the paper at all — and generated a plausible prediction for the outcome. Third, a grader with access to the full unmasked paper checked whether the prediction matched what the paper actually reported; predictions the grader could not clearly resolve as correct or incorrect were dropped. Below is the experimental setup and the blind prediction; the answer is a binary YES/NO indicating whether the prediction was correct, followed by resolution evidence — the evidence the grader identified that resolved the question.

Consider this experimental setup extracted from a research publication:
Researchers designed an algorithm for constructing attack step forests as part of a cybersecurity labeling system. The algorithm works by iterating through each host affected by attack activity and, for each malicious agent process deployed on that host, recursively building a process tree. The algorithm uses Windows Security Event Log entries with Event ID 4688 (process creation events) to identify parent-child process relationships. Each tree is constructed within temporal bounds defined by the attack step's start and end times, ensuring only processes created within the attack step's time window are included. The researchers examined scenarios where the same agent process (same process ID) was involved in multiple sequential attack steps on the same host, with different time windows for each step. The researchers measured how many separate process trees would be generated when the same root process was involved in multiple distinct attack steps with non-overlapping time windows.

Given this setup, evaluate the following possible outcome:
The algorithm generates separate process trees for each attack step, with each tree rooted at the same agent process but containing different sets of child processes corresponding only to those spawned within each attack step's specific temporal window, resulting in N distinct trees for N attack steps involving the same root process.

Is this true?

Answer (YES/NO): YES